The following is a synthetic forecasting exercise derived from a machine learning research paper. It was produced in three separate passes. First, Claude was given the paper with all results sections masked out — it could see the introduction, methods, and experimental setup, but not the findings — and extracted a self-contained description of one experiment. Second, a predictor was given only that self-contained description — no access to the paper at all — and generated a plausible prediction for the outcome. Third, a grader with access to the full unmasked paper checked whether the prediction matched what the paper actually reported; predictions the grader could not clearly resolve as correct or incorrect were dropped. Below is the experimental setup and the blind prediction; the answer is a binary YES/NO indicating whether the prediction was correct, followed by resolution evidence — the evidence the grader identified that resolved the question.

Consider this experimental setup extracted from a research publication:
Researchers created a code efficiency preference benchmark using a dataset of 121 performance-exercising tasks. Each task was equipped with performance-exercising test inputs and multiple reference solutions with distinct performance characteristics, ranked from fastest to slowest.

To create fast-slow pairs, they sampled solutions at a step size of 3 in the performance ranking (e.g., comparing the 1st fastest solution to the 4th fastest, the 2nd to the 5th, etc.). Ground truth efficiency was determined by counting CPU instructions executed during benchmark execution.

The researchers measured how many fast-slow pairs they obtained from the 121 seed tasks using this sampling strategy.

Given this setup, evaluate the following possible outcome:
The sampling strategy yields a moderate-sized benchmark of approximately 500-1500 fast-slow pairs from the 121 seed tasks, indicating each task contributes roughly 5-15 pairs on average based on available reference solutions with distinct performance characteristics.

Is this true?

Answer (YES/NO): NO